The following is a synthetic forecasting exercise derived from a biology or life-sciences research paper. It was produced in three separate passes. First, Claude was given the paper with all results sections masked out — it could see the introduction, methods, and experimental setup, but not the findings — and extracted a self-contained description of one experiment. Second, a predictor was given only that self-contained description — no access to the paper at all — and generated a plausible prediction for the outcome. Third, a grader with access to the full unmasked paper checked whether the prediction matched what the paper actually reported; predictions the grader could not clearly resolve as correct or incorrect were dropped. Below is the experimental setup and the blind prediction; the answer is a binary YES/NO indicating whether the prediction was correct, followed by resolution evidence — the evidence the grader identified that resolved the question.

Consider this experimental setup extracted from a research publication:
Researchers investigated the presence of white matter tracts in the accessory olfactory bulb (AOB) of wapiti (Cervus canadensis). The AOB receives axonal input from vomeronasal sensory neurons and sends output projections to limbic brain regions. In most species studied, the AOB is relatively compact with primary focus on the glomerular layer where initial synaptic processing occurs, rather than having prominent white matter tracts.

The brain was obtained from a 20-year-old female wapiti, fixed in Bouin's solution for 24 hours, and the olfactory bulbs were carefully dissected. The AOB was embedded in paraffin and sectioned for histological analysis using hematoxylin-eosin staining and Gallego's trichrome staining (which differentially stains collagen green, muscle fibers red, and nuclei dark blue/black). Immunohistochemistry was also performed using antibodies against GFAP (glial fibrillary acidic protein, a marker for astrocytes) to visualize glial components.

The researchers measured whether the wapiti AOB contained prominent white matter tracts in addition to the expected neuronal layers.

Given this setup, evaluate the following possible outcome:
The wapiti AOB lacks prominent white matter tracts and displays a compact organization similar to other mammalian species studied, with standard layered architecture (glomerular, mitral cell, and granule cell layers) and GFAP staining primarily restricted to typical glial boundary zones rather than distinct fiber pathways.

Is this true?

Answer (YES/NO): NO